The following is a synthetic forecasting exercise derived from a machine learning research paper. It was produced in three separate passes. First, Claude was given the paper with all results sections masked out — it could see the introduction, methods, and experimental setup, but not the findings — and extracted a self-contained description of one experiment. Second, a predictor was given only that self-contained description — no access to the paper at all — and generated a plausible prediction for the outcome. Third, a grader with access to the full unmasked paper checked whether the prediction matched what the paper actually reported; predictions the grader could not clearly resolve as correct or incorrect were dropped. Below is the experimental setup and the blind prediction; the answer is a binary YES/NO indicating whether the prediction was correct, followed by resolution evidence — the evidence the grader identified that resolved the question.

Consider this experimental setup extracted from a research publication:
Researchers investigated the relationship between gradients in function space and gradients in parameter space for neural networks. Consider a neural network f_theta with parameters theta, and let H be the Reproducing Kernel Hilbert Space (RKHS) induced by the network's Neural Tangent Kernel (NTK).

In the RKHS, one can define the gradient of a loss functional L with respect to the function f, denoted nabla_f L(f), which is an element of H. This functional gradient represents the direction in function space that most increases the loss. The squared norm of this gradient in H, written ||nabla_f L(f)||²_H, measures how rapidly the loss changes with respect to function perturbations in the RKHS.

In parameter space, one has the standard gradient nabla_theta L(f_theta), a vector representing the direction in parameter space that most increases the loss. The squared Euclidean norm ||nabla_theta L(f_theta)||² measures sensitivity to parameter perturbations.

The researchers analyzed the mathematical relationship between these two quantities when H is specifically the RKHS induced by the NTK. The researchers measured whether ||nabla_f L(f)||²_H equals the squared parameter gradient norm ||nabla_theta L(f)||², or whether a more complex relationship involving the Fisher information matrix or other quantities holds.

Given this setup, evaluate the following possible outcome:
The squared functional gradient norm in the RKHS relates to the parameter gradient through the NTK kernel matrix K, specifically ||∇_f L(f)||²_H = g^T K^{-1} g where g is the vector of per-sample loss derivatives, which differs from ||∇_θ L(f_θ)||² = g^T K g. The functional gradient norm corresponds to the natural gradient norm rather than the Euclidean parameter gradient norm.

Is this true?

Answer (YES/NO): NO